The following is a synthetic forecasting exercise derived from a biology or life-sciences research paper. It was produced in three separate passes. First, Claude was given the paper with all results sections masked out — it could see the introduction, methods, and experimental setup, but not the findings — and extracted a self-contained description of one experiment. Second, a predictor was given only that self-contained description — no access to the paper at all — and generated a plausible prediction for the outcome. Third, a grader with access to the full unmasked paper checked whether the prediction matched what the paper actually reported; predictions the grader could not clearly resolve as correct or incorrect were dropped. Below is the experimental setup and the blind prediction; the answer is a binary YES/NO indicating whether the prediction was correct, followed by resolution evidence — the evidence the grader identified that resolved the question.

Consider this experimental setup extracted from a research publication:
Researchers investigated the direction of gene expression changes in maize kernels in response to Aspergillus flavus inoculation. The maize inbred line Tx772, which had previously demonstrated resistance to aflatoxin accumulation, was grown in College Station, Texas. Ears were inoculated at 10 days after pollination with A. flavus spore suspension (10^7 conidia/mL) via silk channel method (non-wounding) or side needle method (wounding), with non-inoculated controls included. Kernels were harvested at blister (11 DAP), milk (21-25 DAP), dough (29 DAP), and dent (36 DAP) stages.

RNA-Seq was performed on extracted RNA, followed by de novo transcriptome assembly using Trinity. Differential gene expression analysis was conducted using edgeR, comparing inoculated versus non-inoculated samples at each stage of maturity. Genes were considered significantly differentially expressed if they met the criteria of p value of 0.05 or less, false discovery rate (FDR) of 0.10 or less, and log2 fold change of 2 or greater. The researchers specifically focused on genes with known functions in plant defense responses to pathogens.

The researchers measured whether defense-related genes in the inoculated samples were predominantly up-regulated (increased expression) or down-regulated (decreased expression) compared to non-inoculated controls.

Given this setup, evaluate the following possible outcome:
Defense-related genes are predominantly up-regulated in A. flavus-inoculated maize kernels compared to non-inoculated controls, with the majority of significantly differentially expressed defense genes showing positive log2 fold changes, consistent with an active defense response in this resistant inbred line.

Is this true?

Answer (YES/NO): YES